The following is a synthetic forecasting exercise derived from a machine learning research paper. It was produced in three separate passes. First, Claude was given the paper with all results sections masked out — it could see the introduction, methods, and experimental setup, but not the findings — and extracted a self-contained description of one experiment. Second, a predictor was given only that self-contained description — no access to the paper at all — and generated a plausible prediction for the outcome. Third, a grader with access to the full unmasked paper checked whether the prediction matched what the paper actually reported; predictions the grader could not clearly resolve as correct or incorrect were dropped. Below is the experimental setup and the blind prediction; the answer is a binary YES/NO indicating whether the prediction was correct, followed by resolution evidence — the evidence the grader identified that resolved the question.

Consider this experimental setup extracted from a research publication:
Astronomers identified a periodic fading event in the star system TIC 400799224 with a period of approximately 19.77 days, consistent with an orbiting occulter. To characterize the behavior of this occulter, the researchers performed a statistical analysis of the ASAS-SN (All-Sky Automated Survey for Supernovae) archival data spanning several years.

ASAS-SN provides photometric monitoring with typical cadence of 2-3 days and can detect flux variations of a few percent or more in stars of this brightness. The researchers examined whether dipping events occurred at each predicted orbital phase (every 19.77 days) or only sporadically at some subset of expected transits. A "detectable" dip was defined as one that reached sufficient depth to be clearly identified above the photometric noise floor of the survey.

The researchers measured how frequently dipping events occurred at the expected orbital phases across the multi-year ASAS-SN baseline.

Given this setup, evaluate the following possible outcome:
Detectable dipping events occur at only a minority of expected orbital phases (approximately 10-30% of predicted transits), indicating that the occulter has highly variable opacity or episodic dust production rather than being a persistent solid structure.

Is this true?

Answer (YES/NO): NO